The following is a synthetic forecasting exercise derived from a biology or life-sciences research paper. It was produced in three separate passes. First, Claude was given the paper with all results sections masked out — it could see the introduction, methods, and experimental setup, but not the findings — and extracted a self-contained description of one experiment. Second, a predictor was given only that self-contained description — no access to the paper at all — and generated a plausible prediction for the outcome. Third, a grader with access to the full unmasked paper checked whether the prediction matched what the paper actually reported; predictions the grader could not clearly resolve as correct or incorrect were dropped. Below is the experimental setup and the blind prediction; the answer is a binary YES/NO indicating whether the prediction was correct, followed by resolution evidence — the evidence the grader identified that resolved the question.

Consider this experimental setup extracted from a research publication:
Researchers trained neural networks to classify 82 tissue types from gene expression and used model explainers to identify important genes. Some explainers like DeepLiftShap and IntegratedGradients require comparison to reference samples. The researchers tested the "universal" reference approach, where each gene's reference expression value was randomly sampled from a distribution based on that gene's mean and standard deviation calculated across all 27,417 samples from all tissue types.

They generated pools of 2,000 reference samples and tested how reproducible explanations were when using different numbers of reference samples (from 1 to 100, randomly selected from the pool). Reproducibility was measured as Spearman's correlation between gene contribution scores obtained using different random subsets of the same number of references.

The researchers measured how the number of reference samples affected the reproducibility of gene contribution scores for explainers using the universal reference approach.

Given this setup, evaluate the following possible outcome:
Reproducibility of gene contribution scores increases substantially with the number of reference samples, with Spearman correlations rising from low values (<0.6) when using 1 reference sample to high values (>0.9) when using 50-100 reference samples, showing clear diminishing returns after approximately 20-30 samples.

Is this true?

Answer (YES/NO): NO